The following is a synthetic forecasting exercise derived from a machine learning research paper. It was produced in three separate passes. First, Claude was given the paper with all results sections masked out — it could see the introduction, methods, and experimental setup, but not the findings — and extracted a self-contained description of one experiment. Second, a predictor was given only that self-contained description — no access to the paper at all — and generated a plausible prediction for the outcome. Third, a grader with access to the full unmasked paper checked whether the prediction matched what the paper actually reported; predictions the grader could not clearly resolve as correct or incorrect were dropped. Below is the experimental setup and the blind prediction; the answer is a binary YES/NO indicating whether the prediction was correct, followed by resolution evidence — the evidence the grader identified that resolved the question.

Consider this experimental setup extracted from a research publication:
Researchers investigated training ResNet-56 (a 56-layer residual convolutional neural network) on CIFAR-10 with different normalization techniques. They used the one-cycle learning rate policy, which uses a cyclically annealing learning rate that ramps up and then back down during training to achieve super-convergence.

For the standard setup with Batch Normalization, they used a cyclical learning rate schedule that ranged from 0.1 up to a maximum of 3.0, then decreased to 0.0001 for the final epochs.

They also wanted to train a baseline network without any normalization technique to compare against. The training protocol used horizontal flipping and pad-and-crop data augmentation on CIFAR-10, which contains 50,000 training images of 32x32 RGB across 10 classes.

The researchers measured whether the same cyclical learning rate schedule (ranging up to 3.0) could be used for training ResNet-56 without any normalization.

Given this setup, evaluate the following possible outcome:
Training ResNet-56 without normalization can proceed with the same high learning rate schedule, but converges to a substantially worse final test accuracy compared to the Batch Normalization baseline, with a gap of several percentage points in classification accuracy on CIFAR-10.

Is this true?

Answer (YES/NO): NO